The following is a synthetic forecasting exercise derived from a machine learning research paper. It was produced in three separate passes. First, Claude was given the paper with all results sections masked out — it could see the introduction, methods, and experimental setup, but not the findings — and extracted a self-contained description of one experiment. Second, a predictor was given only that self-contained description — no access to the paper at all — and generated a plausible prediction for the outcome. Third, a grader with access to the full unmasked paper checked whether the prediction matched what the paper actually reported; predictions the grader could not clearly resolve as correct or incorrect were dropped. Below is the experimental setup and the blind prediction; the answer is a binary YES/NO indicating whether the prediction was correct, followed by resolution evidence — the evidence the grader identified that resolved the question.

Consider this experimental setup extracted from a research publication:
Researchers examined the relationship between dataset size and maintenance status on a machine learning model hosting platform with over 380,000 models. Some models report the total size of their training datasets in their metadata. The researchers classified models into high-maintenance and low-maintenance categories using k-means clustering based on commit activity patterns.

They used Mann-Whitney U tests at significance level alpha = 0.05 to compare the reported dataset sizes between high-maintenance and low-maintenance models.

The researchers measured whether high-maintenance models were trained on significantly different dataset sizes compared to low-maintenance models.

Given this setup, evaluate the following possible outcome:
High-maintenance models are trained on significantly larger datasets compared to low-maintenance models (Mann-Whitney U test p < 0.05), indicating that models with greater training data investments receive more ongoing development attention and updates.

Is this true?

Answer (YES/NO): NO